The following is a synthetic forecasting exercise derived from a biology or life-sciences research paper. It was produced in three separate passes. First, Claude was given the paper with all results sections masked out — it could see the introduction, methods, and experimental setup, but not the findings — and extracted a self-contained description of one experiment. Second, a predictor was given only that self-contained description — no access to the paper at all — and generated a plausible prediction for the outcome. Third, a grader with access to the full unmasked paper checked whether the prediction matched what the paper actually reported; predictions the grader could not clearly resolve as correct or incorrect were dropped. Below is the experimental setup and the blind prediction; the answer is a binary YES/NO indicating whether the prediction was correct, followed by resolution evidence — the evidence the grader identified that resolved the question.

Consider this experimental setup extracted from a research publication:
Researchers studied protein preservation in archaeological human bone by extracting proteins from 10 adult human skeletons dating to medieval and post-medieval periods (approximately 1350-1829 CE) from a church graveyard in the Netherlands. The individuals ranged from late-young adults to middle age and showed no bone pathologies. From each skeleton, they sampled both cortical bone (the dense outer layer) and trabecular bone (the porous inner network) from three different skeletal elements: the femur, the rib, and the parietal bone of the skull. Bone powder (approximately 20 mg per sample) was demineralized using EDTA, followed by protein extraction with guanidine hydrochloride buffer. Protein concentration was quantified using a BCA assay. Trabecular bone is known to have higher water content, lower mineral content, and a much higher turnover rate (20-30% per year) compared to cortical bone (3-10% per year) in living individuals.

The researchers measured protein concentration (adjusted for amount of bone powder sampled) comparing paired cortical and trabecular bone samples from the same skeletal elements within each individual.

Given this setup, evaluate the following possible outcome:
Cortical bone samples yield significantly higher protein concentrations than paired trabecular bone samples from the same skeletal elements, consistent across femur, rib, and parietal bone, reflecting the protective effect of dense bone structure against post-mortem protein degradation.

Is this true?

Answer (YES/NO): YES